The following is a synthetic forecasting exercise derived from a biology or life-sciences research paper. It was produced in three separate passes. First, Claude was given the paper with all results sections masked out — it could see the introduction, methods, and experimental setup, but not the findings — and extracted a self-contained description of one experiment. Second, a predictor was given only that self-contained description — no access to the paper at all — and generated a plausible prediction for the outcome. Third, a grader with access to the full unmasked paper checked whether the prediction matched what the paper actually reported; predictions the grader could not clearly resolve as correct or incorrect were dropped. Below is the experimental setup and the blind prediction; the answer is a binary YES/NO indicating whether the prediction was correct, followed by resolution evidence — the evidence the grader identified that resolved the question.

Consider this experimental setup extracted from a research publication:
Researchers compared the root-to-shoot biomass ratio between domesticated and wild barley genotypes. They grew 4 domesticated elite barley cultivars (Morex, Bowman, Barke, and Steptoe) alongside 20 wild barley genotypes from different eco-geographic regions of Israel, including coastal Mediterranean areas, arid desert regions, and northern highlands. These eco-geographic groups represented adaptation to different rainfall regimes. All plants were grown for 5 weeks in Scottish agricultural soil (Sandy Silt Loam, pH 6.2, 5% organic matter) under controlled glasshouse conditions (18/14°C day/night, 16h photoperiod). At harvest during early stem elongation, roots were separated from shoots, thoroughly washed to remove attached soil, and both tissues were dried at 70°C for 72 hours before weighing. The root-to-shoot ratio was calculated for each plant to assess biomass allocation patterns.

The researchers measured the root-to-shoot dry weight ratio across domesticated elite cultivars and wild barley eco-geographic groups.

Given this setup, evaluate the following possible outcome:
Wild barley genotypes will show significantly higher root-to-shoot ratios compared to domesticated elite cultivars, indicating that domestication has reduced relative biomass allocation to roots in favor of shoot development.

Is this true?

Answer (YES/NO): YES